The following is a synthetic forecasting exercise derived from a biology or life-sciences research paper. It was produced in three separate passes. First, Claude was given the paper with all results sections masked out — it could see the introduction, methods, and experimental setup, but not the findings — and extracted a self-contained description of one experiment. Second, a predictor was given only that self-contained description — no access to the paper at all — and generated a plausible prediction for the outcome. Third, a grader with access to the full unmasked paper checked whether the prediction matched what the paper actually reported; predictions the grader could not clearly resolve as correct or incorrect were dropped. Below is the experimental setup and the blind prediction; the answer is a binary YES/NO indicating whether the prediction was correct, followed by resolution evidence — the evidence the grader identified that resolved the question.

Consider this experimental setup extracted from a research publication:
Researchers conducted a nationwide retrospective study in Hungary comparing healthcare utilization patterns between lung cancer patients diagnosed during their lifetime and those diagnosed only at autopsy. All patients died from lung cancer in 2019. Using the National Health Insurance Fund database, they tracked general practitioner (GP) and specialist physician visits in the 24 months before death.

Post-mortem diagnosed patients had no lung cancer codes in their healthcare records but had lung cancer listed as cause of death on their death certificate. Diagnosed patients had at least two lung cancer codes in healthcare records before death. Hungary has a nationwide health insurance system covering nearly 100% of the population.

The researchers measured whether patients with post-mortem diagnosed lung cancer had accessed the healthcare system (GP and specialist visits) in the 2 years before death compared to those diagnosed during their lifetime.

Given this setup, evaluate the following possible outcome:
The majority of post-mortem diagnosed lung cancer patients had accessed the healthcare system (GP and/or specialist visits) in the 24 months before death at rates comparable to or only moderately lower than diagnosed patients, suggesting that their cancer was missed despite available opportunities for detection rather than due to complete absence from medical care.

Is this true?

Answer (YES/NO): YES